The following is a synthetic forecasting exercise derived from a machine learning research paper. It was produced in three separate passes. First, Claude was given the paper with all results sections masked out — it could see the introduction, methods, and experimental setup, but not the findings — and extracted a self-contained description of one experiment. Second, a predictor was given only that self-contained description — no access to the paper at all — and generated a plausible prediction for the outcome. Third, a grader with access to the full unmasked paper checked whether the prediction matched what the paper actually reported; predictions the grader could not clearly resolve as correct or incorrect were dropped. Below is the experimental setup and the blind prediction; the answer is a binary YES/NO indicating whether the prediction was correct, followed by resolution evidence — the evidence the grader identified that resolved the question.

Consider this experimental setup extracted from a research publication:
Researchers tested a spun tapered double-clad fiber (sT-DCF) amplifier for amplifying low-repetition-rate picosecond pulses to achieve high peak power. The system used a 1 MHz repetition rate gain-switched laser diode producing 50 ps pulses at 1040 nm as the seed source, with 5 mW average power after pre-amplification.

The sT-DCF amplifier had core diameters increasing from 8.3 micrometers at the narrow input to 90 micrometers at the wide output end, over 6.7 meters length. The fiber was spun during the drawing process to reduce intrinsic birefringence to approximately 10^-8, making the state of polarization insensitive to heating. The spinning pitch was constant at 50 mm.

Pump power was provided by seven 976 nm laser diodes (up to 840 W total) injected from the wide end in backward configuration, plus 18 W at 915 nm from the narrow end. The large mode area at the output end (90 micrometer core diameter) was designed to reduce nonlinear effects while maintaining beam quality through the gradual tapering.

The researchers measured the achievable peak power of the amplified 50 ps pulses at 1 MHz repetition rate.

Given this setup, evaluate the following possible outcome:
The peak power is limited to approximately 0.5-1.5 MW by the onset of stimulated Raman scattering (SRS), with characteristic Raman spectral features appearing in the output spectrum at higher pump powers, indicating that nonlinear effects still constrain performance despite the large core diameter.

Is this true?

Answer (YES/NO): NO